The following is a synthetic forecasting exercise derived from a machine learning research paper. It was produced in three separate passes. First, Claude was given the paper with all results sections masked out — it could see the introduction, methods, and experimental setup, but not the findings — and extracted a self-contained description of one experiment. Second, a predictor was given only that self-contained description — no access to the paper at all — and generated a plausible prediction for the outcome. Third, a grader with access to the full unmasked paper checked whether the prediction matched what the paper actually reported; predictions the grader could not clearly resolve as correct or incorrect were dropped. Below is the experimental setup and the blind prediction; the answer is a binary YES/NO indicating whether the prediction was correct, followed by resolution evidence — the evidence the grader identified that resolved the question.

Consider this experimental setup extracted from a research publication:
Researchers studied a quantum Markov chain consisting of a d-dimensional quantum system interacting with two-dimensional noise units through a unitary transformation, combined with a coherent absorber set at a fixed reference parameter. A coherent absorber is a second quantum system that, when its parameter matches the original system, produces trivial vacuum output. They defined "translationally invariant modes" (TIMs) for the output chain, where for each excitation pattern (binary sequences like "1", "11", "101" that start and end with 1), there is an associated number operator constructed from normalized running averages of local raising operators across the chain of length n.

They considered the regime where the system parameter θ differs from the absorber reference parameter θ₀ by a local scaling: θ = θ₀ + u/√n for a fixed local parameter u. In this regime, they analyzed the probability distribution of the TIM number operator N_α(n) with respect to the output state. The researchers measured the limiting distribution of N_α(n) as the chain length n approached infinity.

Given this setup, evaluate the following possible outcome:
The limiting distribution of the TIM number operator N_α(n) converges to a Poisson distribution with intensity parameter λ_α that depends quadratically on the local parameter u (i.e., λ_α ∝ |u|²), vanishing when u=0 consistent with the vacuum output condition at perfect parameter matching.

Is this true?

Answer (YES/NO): YES